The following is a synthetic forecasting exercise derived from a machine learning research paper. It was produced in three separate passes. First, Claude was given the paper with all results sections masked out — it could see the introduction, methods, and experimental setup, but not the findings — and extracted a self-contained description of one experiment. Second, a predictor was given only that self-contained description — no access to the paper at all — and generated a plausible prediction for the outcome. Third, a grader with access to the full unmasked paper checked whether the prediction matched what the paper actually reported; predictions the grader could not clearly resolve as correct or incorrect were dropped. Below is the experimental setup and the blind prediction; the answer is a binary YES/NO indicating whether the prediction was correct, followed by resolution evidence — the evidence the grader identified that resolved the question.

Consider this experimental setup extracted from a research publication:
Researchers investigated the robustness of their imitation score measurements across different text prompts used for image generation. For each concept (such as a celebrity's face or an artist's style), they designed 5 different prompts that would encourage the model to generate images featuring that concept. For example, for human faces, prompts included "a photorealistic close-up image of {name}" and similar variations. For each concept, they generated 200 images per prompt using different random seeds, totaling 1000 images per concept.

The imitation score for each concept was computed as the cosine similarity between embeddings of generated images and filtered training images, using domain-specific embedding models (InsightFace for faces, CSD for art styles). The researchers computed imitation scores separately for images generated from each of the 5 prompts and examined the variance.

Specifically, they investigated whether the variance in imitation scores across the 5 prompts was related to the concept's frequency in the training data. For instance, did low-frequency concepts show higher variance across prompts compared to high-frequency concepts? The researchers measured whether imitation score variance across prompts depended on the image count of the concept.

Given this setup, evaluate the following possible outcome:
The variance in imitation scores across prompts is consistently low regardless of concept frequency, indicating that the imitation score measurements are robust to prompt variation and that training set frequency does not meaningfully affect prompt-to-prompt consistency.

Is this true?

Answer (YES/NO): YES